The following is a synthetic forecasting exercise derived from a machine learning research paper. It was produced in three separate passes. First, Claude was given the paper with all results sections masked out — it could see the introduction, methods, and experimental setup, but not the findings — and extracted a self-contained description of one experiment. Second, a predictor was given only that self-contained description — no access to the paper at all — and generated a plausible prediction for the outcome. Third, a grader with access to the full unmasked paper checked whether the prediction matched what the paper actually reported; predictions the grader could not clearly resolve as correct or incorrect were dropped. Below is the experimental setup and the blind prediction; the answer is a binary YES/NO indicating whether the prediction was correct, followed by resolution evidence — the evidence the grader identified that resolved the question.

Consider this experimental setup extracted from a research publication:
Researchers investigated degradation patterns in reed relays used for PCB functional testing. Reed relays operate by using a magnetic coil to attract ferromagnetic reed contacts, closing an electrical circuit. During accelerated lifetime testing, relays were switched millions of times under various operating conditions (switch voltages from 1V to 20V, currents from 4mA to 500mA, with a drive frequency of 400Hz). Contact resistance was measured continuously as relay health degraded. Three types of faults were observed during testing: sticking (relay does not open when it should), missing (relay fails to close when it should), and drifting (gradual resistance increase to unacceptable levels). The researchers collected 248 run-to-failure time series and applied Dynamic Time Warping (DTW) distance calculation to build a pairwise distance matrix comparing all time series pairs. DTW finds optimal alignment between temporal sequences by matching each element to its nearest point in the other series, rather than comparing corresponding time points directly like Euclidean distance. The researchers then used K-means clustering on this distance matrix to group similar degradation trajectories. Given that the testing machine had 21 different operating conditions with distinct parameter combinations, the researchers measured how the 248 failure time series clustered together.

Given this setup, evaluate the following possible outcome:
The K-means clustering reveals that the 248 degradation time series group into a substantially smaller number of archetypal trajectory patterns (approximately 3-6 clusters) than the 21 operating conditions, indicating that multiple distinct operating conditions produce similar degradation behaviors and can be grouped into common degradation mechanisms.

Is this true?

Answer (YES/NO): NO